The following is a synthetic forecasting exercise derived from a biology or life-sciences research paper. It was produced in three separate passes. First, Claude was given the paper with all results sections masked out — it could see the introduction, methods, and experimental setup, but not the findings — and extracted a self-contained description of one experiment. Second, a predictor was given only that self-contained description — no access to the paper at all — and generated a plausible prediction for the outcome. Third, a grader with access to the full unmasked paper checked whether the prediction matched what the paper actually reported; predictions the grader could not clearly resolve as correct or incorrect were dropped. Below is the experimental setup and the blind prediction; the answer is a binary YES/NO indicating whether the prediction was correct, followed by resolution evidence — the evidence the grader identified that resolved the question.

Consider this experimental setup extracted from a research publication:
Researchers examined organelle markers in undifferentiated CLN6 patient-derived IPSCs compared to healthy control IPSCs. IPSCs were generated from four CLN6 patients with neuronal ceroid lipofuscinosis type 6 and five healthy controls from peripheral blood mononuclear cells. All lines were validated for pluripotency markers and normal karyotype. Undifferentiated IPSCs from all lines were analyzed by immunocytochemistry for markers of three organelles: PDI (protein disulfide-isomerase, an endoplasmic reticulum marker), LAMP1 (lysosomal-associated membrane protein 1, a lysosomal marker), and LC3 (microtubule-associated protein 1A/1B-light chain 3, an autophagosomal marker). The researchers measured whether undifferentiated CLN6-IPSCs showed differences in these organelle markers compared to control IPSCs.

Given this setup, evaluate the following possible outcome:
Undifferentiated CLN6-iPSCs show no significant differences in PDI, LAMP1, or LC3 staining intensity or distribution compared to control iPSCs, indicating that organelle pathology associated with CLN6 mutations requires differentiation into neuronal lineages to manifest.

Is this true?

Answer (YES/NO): YES